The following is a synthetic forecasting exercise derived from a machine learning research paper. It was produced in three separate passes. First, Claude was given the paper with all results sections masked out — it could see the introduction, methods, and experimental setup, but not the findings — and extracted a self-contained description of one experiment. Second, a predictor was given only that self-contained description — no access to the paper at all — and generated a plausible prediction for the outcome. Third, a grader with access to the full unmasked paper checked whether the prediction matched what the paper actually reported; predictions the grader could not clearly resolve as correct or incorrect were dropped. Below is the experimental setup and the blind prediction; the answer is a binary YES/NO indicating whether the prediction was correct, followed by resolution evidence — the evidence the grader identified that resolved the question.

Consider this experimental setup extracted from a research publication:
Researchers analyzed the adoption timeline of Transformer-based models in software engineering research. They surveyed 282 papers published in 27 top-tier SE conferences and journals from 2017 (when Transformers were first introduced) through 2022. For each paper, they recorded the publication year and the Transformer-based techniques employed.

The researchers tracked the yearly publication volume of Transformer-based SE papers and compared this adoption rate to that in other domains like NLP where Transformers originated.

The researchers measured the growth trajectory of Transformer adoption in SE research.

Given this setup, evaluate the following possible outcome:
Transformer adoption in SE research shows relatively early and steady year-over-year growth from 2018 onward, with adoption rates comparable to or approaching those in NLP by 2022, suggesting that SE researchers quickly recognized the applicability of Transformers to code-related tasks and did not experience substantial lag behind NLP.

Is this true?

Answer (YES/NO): NO